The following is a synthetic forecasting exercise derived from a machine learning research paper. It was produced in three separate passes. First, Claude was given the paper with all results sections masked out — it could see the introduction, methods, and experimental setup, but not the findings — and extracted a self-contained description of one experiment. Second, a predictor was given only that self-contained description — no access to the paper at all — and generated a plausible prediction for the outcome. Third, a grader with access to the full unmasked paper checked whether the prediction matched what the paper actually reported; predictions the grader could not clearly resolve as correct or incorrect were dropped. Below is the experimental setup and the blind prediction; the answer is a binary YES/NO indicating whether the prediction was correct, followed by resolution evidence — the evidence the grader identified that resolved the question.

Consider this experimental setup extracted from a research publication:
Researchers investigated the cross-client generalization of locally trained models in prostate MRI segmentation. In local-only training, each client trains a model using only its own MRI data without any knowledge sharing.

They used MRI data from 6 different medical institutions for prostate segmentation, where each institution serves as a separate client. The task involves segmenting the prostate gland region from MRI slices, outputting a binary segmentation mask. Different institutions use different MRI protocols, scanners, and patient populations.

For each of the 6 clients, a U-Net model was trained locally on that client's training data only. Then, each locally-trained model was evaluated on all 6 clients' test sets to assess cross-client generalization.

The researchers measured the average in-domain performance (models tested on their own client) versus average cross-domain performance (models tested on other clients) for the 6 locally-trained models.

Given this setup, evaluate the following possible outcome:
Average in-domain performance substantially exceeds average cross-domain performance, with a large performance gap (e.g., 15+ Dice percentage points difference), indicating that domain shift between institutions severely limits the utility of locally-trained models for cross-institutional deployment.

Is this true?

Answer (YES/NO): YES